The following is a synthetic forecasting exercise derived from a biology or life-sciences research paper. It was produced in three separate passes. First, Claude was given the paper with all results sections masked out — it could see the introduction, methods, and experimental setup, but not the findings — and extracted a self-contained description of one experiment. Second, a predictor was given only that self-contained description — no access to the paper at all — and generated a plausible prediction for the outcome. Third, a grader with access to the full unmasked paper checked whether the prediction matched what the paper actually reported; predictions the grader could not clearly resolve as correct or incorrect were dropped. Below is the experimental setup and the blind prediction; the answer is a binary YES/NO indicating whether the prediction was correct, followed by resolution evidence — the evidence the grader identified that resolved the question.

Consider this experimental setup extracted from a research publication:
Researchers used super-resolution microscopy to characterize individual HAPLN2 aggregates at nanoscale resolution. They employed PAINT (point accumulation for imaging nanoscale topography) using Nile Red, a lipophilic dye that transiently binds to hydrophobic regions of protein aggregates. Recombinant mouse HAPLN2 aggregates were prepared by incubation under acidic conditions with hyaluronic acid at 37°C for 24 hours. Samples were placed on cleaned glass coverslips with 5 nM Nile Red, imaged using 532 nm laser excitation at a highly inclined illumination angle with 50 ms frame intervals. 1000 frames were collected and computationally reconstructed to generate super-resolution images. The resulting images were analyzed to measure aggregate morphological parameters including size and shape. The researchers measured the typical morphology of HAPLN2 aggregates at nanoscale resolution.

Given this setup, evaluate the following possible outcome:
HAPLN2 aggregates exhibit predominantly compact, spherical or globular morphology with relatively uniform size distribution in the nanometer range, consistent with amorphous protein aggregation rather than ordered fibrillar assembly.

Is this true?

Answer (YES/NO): NO